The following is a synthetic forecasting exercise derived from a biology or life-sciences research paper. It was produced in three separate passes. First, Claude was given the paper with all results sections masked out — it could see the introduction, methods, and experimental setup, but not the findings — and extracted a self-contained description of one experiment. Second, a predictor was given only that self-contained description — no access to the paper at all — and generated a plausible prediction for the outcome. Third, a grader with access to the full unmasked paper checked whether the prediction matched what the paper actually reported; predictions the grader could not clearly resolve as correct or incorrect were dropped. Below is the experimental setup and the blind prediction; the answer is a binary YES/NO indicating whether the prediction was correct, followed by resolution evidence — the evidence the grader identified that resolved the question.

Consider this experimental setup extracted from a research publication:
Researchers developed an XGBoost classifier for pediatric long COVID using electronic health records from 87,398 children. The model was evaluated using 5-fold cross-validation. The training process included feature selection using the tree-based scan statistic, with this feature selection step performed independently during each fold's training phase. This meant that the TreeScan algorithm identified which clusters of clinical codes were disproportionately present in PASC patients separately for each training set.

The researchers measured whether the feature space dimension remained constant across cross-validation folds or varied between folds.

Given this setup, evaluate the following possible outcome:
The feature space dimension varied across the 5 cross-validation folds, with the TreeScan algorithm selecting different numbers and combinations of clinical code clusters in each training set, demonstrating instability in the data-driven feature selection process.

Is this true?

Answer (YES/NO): NO